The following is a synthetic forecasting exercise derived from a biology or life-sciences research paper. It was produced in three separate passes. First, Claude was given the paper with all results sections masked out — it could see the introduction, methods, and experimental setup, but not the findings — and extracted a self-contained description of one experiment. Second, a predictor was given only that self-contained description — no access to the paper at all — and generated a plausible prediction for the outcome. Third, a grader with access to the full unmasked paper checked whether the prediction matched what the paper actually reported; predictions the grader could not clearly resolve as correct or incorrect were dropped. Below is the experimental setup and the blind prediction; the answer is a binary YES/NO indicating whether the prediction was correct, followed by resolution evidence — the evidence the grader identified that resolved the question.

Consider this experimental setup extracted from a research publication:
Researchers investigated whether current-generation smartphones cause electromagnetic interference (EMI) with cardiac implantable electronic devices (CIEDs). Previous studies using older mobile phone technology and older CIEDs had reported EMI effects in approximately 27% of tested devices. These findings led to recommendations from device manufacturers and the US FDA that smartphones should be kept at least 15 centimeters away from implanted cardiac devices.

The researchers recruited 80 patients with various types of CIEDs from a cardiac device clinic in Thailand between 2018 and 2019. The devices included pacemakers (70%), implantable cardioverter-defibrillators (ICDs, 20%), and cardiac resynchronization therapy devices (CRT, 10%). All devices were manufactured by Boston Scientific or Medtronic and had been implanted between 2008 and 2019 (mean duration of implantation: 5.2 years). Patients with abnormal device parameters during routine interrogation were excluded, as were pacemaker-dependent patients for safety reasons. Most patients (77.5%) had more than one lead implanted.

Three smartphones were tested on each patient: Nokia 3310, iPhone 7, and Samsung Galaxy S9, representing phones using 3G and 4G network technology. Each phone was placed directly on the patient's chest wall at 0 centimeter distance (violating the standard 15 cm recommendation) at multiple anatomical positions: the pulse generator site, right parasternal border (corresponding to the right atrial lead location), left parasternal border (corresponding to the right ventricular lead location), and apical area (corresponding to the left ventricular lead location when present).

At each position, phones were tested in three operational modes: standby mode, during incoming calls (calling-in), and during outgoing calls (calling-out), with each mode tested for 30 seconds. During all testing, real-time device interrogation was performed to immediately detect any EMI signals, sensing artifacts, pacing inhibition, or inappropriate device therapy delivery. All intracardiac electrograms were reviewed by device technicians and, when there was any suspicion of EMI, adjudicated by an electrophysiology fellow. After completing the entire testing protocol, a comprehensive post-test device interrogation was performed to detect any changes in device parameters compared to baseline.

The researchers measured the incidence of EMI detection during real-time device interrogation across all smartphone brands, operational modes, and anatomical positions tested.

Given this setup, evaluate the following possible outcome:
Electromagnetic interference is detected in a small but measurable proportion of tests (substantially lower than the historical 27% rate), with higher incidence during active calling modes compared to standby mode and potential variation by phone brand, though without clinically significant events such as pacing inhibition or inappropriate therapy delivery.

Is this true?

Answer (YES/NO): NO